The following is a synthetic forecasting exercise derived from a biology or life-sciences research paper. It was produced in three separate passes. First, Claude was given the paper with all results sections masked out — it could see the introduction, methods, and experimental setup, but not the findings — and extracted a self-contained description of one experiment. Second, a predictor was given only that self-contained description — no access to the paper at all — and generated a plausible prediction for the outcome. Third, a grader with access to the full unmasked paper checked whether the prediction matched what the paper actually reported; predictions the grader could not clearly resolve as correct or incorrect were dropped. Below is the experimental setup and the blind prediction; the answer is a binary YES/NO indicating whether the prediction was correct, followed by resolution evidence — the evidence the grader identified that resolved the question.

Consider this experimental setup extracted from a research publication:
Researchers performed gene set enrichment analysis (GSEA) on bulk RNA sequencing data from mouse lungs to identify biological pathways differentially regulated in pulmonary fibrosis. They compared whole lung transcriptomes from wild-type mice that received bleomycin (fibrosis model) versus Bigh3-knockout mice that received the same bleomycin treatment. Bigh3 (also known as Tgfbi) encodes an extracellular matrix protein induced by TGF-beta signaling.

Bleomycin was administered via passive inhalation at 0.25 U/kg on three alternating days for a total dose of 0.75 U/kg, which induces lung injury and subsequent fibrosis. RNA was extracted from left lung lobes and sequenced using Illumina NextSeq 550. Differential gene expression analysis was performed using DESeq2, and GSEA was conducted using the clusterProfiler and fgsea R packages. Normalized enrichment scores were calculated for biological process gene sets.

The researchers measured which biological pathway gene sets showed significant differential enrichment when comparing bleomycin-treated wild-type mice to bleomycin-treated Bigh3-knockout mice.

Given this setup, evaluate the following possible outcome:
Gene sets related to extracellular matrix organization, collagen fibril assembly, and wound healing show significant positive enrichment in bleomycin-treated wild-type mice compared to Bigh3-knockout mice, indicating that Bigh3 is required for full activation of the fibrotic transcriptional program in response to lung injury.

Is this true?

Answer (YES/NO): YES